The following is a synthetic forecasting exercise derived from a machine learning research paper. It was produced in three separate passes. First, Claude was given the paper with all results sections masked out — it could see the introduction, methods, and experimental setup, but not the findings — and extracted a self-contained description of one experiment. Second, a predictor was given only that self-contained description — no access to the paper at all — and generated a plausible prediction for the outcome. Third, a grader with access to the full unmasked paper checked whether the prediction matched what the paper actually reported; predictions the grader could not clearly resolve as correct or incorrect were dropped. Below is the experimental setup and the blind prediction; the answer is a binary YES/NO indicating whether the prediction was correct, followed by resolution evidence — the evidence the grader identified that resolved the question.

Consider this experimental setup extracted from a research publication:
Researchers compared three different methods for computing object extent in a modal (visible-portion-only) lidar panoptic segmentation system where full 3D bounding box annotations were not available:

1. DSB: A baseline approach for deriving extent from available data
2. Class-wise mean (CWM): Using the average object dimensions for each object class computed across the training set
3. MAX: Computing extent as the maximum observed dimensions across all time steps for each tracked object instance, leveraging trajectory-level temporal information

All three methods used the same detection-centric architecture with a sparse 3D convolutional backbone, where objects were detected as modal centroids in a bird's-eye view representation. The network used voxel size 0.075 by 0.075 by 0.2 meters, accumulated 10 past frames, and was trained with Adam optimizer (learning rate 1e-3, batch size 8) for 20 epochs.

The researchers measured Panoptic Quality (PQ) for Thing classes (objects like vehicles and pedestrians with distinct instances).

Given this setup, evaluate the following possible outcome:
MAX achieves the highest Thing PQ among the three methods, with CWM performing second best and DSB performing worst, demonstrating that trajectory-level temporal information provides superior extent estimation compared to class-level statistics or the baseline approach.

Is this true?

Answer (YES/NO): YES